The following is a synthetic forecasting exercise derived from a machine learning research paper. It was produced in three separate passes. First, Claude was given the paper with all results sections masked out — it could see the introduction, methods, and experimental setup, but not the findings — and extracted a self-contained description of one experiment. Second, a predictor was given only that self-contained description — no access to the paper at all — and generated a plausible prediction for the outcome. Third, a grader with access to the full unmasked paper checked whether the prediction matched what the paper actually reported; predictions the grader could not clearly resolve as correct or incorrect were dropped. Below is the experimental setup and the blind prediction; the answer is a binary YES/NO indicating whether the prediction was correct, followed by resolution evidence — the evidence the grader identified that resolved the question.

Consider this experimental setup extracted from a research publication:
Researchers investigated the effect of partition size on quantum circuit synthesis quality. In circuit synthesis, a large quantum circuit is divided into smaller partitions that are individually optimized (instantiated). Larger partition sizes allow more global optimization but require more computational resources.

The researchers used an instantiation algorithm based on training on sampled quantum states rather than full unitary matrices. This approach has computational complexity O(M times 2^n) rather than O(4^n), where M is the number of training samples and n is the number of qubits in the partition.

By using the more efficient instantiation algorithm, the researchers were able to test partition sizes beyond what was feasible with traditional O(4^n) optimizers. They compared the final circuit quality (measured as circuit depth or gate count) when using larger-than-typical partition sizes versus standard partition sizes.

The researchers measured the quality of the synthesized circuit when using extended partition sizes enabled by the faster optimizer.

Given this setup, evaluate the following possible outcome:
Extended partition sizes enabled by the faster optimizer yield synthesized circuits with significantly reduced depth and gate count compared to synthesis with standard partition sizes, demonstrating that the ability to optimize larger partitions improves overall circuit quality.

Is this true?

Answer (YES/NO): YES